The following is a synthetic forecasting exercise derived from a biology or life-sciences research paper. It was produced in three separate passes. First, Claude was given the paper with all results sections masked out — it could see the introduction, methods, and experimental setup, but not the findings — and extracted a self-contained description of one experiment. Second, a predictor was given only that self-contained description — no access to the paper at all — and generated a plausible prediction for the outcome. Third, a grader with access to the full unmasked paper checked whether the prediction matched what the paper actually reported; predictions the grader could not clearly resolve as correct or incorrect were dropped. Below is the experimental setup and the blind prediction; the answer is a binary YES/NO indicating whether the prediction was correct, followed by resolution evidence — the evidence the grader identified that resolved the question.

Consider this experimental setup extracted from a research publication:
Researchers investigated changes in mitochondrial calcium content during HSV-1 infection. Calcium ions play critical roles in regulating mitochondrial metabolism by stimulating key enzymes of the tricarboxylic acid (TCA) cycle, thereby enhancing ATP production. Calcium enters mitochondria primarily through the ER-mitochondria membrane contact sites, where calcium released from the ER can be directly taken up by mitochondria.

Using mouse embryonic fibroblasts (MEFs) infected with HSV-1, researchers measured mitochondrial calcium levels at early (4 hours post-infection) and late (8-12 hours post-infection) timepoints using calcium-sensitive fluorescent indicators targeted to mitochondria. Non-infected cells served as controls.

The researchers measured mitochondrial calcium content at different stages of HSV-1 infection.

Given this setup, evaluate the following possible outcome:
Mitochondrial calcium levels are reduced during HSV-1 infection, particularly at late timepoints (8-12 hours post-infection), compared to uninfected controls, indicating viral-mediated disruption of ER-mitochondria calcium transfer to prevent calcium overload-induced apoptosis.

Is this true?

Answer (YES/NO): NO